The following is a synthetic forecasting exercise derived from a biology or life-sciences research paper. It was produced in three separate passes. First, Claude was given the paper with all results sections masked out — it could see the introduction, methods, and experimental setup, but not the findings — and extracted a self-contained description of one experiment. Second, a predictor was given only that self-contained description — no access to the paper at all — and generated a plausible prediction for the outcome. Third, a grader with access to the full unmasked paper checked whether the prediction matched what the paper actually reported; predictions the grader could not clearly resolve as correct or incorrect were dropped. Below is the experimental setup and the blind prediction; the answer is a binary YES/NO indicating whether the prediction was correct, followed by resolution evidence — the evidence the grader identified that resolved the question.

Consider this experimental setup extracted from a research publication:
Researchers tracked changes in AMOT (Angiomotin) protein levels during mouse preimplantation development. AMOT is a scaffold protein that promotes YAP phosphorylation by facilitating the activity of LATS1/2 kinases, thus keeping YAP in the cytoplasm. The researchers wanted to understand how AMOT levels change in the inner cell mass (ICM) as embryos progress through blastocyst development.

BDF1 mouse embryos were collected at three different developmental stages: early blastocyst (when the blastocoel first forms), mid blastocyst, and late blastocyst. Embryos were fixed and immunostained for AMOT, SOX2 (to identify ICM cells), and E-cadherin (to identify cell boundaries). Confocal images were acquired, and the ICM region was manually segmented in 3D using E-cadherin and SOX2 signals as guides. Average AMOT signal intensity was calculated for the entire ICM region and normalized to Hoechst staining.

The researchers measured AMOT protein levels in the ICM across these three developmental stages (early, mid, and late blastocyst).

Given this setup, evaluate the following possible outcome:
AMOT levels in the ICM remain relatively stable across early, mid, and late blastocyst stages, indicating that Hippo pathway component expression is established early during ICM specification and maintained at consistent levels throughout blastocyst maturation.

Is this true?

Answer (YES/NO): NO